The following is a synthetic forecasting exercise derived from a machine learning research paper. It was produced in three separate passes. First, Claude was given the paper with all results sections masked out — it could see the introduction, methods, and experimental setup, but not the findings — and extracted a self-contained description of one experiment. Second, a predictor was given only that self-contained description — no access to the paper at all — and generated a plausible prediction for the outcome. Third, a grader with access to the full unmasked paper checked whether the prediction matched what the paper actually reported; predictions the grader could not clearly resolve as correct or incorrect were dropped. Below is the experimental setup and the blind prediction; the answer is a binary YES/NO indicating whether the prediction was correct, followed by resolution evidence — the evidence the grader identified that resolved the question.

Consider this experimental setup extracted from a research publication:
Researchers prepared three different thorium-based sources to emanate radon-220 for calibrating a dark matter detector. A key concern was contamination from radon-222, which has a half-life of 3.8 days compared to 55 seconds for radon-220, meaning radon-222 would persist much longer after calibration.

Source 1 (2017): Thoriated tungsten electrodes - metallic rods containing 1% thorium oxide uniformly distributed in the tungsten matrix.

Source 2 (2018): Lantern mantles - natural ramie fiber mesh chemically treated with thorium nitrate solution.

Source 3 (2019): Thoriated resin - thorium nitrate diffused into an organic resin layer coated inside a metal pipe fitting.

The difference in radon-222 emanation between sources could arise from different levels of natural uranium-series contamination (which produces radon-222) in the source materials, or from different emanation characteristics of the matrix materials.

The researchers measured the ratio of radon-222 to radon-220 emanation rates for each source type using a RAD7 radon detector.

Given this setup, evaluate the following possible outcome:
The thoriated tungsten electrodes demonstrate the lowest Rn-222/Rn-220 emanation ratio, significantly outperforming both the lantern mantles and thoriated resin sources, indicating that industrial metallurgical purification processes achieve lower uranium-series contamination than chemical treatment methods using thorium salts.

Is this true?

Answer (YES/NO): NO